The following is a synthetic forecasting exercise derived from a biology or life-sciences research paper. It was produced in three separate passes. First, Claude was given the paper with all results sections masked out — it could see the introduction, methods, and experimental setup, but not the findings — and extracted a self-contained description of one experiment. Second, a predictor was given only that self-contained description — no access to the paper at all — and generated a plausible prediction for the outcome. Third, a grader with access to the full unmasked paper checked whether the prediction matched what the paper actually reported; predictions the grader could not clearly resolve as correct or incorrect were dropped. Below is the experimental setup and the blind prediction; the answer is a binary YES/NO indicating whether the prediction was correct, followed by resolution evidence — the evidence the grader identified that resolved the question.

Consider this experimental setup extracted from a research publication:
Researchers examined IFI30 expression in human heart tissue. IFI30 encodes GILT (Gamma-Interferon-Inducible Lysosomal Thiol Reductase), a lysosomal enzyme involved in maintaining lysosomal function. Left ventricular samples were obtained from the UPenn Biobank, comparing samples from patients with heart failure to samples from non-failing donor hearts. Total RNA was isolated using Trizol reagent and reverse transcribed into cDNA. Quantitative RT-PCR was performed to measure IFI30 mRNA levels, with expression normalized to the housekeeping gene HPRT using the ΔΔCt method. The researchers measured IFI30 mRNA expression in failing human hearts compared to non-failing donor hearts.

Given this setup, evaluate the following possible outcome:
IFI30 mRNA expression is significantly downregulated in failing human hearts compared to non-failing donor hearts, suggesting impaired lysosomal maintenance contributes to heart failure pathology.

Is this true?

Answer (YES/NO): YES